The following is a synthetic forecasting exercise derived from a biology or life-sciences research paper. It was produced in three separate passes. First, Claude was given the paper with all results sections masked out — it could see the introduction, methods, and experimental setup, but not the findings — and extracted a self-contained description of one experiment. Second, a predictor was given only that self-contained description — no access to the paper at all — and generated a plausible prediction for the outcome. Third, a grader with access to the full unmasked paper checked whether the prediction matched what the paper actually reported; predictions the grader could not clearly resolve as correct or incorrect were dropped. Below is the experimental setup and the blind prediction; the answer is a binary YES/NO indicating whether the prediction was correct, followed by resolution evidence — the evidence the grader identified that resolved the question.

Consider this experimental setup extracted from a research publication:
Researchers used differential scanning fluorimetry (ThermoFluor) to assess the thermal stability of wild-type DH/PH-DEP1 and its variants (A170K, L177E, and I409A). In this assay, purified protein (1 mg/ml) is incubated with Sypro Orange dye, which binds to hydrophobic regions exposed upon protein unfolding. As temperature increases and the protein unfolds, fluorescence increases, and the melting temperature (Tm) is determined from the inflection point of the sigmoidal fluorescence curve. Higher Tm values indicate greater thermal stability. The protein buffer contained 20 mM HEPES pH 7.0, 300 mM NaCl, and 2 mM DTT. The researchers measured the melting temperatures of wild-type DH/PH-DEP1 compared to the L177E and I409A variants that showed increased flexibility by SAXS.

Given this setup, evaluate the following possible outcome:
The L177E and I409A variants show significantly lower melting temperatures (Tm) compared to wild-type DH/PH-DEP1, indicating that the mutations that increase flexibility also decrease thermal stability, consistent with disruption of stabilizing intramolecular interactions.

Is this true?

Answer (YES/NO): YES